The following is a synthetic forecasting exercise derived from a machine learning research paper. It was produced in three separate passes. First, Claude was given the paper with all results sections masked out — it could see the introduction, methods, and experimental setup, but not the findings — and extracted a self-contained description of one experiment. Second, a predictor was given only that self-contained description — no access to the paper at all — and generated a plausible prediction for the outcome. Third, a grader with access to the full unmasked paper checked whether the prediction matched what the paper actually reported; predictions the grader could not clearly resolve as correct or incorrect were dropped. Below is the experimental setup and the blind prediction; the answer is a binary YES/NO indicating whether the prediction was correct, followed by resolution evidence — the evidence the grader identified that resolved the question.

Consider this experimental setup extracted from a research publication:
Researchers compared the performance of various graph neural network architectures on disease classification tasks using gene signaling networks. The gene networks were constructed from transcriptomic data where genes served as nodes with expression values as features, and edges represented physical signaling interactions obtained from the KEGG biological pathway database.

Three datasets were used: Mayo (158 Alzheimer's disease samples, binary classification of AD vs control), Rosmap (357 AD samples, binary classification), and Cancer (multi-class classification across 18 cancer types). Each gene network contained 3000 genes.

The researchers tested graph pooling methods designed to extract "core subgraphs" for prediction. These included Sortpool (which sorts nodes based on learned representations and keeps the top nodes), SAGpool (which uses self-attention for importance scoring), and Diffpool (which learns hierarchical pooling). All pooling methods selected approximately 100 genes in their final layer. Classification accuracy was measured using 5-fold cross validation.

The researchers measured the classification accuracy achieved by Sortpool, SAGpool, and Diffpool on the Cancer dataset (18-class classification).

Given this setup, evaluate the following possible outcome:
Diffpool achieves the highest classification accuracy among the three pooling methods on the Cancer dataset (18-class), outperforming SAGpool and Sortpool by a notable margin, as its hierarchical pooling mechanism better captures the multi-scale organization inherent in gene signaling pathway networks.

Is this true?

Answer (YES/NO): NO